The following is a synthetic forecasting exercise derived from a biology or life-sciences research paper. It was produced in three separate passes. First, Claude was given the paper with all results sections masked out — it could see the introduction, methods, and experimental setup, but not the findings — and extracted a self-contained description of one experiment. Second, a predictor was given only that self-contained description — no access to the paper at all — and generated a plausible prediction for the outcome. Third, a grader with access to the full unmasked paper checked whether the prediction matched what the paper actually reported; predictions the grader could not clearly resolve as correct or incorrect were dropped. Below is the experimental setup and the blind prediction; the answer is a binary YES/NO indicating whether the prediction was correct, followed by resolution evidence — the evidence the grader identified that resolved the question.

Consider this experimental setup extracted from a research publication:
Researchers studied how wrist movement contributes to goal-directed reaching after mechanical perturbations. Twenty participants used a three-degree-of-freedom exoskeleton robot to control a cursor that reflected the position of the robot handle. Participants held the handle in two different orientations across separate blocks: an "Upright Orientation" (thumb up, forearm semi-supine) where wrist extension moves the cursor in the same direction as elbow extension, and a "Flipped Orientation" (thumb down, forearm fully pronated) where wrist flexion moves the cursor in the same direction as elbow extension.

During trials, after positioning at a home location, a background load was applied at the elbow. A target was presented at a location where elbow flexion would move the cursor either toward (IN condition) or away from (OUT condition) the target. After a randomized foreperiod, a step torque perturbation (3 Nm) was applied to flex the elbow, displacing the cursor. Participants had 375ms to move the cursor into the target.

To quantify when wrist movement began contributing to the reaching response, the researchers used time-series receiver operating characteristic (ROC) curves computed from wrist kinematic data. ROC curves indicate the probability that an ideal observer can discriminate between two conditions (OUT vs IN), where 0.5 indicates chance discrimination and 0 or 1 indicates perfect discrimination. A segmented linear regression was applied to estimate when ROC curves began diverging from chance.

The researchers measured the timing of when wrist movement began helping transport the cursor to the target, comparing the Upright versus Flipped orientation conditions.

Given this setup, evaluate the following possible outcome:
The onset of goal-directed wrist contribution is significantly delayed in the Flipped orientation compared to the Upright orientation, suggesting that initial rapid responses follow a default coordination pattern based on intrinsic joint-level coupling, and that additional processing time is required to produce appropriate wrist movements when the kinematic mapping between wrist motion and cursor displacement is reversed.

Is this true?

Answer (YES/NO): NO